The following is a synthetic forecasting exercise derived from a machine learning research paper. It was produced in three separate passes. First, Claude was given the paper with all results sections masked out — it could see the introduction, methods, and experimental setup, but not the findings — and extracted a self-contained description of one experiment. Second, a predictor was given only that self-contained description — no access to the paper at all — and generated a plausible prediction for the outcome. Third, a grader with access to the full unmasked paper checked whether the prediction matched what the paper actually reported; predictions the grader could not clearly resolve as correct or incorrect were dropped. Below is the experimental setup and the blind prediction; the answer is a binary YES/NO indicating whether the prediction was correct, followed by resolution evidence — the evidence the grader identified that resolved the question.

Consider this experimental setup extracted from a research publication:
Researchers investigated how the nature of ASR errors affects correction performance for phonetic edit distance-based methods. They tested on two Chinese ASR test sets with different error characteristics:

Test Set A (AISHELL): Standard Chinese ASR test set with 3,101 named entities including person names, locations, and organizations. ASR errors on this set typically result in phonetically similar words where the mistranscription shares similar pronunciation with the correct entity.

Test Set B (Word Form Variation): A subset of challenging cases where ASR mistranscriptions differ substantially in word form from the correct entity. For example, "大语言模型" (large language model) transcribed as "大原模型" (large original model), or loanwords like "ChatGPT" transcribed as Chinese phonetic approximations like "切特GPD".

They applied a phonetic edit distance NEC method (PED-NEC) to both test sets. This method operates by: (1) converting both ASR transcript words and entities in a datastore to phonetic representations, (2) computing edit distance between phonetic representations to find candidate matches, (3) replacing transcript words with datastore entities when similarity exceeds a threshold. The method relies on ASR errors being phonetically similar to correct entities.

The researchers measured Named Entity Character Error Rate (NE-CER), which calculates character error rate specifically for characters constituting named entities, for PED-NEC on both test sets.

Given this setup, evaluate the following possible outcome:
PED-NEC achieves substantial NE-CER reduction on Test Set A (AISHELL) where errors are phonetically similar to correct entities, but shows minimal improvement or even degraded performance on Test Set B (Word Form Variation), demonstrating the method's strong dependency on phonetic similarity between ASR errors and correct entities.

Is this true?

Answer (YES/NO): NO